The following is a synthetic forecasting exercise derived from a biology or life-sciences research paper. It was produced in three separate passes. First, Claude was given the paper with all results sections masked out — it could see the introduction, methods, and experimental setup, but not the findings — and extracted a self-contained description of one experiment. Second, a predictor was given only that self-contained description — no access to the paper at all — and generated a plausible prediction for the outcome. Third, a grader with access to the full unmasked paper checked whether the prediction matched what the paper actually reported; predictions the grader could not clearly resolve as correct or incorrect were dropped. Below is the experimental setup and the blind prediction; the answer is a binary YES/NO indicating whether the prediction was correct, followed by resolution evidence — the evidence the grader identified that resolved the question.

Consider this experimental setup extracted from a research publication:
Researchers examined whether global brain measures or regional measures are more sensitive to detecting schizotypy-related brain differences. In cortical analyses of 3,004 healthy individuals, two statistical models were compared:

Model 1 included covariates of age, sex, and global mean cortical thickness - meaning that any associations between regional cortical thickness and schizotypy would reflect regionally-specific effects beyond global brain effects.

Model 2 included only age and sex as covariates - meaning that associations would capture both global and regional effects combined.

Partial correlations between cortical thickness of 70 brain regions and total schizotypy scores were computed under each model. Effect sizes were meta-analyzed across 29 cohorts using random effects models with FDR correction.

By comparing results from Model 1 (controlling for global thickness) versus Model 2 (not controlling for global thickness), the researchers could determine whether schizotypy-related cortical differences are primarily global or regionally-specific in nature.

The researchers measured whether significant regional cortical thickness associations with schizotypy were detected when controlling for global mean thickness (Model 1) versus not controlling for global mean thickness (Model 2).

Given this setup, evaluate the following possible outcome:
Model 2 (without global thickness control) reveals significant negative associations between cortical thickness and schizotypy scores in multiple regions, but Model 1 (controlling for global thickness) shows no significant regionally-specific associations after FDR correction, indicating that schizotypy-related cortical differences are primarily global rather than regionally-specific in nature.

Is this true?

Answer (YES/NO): NO